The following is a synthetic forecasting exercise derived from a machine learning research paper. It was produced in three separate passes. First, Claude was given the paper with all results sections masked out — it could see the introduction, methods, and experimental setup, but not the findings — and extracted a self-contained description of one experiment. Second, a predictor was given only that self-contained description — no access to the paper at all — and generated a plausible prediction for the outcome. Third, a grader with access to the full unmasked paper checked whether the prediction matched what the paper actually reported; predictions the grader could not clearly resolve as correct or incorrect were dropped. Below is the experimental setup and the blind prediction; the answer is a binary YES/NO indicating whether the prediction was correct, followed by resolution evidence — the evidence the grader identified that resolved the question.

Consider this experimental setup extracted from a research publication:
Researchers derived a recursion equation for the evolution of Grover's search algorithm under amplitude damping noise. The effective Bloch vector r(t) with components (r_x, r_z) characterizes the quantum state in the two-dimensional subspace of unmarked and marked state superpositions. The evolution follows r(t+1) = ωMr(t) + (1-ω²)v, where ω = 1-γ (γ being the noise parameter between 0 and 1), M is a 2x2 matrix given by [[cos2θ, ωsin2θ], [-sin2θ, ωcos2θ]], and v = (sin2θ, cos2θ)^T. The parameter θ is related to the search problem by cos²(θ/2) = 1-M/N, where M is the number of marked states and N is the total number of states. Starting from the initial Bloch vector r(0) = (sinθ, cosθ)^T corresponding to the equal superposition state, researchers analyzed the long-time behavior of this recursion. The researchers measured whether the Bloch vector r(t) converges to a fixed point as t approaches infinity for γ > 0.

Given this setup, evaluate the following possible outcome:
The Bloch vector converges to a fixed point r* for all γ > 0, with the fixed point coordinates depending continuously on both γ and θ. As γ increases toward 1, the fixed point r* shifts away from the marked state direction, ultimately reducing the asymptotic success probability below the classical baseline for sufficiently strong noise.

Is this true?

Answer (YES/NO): NO